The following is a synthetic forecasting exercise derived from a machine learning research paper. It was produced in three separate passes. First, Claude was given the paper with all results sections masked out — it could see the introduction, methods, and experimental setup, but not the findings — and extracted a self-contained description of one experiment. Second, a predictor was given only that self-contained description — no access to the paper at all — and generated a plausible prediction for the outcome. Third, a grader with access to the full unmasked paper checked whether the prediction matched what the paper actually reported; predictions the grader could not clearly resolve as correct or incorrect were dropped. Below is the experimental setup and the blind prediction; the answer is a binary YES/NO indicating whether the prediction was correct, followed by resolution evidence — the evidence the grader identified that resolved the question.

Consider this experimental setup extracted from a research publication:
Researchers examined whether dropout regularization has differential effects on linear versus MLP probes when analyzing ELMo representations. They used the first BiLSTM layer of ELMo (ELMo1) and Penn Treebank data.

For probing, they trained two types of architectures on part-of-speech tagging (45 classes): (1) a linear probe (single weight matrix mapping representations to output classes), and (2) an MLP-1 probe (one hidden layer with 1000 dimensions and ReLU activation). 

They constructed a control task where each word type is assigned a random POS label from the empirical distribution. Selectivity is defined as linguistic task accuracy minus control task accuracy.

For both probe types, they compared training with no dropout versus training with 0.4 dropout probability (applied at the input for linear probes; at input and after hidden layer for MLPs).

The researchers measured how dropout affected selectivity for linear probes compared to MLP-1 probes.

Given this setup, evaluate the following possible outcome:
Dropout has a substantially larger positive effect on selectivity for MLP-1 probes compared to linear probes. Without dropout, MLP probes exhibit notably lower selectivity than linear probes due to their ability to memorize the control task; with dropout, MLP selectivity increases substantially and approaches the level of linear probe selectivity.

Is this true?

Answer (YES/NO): NO